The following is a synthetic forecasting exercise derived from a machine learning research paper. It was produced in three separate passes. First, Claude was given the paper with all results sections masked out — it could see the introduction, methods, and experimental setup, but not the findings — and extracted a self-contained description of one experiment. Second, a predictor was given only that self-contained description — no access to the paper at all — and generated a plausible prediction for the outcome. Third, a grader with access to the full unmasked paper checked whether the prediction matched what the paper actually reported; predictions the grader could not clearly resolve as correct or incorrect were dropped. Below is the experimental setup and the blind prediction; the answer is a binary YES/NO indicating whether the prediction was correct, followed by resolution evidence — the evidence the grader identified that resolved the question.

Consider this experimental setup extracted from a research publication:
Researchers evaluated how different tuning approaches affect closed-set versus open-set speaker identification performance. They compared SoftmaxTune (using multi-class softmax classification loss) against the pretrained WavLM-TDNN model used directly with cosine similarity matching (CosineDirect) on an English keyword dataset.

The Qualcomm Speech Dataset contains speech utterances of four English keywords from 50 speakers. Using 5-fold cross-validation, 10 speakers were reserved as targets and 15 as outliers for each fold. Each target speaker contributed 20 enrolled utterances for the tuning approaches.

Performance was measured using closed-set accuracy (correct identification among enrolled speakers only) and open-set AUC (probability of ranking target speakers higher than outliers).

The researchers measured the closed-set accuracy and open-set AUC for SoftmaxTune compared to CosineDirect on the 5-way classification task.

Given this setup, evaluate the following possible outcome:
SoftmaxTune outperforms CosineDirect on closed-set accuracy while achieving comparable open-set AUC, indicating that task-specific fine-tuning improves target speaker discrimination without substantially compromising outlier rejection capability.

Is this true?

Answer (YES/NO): NO